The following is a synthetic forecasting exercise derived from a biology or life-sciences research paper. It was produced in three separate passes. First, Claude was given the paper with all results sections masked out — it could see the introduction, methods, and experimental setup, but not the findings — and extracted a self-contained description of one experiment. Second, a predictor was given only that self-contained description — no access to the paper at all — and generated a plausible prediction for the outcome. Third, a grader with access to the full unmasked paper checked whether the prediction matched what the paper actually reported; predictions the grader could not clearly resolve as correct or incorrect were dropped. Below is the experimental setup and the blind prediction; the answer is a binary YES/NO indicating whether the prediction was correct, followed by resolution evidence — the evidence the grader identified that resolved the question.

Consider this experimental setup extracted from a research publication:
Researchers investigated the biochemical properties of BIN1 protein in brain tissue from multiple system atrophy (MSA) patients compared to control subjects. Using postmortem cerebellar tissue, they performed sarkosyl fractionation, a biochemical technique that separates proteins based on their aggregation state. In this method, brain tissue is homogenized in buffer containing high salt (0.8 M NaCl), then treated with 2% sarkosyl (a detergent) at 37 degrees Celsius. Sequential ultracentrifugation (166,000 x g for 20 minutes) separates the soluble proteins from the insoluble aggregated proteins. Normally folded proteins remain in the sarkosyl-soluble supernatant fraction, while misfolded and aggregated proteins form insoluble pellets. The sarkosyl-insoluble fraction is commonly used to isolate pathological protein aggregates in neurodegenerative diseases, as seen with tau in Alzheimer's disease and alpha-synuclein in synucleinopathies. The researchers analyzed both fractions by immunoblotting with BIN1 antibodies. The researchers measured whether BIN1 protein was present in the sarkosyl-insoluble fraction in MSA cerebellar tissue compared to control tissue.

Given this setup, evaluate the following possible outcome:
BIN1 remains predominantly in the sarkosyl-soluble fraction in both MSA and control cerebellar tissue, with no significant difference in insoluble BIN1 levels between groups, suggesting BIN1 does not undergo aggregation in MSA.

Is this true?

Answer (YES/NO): NO